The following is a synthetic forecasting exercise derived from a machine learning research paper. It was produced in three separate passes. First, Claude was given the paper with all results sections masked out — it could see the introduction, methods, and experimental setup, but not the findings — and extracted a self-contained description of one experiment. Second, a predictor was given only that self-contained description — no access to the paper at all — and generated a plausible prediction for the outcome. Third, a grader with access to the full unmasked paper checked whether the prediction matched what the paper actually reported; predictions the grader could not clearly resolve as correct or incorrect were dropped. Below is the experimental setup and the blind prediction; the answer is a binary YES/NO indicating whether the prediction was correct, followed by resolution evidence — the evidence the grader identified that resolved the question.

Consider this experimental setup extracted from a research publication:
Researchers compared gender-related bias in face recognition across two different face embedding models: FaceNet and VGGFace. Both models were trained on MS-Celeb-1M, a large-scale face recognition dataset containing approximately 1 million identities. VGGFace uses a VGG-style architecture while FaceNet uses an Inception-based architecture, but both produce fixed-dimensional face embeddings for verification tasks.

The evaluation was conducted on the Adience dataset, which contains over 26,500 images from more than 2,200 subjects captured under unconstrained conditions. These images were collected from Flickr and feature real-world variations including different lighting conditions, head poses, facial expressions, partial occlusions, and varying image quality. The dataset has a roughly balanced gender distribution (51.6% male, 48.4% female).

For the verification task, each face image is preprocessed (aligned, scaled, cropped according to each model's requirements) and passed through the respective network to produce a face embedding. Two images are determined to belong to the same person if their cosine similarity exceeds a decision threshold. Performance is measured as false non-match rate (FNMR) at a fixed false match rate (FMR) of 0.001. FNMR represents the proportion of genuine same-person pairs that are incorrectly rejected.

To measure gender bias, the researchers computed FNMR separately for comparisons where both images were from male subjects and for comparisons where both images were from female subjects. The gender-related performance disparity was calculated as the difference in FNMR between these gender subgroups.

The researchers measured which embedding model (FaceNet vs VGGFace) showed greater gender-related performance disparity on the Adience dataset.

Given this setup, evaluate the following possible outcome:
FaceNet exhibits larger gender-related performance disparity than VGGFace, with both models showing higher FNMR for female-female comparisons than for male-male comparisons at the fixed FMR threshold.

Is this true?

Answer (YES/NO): NO